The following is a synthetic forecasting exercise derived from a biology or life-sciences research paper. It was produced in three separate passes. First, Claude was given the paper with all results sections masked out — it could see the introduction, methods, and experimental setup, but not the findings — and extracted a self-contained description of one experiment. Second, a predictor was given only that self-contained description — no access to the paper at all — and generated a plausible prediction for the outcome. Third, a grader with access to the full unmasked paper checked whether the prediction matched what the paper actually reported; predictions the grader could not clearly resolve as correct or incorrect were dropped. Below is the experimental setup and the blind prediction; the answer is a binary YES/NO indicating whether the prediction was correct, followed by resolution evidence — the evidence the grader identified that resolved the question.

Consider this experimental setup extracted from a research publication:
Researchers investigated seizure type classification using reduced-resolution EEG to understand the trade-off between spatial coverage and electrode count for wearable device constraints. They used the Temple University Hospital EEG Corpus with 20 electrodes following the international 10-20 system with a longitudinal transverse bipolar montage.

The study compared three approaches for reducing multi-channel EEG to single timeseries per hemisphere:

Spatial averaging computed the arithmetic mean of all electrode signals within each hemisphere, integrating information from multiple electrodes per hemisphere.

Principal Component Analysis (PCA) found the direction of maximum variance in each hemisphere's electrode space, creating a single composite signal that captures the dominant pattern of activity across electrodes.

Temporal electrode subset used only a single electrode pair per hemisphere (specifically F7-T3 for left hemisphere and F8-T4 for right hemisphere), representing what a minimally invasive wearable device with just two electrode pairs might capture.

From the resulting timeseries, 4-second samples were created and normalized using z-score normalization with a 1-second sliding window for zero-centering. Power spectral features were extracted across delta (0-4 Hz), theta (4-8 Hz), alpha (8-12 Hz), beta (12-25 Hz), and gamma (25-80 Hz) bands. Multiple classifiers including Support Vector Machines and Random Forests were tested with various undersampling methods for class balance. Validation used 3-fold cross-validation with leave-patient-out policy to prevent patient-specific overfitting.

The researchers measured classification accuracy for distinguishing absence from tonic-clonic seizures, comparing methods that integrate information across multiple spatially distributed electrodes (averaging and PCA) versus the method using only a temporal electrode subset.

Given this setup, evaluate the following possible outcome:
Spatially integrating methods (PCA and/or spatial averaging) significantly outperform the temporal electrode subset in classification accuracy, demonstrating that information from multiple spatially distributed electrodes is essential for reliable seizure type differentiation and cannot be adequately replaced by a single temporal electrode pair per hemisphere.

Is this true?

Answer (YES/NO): YES